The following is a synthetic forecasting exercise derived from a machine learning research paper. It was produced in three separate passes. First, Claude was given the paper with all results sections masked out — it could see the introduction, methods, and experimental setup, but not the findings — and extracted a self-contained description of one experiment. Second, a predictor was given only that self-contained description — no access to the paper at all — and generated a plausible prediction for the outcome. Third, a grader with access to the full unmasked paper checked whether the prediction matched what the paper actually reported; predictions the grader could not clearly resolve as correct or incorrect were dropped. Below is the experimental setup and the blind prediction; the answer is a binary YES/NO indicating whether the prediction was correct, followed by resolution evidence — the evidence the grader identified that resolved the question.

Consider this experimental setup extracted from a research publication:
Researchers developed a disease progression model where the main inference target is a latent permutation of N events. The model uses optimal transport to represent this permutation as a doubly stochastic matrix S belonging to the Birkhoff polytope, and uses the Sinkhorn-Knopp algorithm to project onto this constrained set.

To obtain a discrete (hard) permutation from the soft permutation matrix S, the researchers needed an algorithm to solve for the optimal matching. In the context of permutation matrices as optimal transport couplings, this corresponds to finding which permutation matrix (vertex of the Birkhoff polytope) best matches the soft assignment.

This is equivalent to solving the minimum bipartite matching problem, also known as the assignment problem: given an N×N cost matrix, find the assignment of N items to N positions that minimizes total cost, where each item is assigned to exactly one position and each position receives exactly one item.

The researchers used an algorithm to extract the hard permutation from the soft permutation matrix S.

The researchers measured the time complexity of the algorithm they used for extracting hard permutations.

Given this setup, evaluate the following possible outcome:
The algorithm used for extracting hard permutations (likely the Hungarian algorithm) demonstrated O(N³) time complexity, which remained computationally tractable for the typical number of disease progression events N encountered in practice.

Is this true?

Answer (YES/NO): YES